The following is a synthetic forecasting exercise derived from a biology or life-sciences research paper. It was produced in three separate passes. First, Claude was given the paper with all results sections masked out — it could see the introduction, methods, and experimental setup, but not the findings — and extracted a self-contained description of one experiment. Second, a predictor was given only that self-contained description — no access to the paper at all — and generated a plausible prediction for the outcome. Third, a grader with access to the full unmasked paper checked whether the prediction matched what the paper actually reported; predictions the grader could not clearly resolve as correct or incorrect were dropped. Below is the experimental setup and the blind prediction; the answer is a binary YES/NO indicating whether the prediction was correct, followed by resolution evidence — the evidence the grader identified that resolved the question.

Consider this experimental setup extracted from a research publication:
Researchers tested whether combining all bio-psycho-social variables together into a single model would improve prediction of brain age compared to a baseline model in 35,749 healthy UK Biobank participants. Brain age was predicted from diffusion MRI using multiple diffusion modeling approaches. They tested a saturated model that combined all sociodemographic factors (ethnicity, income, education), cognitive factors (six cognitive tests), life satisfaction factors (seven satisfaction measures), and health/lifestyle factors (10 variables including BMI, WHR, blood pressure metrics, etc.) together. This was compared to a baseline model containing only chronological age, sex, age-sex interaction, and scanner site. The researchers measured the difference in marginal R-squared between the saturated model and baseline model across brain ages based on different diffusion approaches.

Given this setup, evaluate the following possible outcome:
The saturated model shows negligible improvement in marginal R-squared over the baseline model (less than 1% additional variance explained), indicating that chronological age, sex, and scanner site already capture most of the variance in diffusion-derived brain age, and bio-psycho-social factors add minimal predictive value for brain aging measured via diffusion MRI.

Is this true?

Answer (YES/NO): NO